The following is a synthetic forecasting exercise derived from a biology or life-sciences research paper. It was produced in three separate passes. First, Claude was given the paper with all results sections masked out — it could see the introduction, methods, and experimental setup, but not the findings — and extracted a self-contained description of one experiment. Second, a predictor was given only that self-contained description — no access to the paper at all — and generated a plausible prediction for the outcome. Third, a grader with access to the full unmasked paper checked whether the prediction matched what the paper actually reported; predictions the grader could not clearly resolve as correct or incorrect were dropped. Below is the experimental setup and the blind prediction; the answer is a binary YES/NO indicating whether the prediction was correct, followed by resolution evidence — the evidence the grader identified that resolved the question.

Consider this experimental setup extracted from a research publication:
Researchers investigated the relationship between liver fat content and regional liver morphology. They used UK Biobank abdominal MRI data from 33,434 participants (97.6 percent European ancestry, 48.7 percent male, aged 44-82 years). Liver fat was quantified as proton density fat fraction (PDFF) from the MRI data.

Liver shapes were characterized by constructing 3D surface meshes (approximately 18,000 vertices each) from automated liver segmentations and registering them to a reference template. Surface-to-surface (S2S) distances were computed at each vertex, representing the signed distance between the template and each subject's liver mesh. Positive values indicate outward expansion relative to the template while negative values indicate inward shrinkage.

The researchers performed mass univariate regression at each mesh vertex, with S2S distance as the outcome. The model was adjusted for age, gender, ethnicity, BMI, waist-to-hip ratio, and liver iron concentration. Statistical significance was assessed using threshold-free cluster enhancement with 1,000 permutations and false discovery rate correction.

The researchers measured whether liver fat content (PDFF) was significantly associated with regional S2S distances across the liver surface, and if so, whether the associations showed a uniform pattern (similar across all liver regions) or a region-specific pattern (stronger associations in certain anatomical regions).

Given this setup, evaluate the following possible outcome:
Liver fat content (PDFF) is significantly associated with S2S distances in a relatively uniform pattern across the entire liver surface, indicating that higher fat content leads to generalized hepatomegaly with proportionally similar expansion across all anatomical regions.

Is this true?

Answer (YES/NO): YES